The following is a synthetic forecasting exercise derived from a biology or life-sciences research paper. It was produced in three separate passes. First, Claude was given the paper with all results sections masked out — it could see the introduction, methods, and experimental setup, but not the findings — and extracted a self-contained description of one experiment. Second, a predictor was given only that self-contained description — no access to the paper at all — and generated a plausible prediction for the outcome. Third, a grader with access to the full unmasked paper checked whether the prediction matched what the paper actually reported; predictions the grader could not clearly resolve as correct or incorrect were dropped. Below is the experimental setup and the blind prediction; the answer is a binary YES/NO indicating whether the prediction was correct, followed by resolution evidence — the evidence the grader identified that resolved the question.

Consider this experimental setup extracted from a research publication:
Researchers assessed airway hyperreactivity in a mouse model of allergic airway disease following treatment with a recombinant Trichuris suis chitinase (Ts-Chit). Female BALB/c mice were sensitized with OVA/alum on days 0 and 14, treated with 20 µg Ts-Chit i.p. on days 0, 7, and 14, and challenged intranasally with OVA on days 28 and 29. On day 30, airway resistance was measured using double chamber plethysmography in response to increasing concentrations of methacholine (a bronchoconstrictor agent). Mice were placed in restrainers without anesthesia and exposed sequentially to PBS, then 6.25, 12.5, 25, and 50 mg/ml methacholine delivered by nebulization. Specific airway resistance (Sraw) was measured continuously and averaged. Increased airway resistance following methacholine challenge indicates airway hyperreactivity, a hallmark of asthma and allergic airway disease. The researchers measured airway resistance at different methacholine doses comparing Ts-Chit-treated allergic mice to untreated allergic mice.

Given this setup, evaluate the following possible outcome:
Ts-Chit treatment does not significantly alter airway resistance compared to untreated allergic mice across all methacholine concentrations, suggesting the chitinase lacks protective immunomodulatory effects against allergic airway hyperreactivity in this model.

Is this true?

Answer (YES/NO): NO